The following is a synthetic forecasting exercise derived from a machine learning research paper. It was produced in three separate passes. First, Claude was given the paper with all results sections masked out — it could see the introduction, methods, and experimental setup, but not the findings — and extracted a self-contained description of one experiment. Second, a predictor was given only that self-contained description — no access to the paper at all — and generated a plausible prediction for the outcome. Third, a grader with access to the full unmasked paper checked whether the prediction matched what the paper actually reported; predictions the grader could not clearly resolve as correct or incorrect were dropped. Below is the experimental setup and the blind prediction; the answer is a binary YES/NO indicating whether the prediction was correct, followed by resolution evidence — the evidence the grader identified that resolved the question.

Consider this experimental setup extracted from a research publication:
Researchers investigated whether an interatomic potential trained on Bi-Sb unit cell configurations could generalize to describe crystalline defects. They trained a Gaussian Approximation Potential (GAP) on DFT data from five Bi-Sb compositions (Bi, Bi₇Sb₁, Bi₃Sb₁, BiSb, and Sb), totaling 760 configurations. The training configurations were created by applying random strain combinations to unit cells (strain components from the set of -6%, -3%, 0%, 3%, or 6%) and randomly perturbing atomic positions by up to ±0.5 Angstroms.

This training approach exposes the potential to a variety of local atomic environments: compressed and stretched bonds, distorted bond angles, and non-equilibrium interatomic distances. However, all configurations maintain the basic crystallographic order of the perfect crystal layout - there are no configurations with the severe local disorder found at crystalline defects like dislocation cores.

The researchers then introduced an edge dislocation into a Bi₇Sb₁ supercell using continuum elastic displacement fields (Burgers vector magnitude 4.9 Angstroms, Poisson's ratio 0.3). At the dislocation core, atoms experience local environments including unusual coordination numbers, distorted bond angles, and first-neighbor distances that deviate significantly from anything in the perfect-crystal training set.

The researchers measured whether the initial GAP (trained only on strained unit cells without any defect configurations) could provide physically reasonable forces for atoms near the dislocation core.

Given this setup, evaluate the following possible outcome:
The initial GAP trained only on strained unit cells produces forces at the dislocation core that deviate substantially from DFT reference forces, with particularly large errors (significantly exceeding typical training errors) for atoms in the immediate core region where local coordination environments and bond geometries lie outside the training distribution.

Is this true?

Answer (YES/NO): YES